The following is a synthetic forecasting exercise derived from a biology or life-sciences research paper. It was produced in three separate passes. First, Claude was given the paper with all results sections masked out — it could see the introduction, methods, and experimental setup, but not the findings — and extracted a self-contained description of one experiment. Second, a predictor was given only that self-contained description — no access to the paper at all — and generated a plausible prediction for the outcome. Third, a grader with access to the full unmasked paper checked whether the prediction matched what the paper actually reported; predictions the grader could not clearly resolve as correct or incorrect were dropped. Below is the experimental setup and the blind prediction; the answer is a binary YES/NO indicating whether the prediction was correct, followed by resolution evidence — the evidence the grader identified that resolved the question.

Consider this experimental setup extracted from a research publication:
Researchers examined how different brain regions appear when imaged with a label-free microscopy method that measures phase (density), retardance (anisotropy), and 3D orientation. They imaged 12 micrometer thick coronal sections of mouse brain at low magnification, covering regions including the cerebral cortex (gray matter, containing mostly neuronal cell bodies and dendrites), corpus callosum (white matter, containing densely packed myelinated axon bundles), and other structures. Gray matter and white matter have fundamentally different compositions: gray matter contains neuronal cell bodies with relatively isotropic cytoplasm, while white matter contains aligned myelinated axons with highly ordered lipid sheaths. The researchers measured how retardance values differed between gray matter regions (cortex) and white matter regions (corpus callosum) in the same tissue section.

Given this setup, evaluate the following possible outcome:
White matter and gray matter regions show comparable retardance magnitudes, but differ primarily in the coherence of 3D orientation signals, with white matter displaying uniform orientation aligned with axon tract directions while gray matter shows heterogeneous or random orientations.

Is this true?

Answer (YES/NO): NO